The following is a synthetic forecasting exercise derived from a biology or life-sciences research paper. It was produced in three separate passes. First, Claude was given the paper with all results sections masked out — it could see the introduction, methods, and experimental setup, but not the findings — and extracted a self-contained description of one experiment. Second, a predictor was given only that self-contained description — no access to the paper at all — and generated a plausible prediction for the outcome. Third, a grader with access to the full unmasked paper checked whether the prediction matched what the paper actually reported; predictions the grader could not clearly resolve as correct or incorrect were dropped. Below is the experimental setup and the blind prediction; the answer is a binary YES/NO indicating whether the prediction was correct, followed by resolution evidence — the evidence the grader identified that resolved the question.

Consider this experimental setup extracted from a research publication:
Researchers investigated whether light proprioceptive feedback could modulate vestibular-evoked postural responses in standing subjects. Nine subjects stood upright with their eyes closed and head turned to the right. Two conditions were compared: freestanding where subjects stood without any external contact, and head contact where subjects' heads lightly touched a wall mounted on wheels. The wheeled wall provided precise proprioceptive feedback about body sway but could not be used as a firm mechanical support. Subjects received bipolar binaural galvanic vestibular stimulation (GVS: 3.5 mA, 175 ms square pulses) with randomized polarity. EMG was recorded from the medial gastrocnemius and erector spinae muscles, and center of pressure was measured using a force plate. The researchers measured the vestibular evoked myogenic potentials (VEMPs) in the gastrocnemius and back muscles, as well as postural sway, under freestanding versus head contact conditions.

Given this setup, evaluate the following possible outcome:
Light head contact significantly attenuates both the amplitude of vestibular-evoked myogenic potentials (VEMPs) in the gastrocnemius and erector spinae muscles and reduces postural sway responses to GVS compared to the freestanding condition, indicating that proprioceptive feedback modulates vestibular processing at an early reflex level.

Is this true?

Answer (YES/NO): NO